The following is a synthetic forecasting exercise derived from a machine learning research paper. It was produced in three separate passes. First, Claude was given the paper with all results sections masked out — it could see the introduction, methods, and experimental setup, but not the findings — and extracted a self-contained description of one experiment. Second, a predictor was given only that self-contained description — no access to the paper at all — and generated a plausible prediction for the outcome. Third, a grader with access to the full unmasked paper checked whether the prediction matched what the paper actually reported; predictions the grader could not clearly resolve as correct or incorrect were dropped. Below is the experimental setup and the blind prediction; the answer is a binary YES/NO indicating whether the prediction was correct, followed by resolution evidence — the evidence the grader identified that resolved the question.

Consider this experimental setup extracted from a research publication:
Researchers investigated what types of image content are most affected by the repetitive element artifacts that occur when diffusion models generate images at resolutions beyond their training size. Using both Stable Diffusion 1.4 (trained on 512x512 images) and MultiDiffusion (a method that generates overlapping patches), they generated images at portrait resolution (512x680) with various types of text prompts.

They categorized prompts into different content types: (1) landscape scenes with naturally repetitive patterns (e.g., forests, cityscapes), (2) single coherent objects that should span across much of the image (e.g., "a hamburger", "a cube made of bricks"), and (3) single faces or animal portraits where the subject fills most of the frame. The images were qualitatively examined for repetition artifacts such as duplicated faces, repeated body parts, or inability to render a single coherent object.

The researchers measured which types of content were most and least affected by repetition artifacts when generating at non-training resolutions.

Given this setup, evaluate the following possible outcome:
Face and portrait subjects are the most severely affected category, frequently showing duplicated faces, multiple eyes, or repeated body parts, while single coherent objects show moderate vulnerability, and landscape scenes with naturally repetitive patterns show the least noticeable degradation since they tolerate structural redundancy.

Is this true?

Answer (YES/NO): NO